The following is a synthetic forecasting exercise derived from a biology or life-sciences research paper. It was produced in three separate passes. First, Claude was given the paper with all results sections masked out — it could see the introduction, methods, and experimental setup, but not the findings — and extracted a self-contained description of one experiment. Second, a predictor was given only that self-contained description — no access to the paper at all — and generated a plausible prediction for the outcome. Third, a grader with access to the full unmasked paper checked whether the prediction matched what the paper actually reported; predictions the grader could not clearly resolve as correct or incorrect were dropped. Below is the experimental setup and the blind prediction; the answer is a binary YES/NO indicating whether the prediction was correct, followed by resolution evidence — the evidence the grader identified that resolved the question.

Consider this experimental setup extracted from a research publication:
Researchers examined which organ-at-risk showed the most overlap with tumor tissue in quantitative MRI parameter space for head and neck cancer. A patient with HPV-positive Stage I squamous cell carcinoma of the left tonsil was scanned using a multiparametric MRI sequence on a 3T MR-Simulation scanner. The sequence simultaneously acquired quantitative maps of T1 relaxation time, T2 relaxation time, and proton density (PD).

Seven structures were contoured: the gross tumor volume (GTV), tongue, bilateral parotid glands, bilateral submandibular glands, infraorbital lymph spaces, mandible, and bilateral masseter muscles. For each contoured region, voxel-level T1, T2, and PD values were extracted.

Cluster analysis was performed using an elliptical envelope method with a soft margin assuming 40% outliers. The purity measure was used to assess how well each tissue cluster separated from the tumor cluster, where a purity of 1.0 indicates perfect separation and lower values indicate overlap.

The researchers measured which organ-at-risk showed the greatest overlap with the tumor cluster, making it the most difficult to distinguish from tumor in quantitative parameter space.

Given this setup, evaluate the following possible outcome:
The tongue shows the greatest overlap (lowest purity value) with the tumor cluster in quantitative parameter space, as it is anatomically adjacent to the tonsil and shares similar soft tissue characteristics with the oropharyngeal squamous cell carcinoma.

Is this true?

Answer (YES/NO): YES